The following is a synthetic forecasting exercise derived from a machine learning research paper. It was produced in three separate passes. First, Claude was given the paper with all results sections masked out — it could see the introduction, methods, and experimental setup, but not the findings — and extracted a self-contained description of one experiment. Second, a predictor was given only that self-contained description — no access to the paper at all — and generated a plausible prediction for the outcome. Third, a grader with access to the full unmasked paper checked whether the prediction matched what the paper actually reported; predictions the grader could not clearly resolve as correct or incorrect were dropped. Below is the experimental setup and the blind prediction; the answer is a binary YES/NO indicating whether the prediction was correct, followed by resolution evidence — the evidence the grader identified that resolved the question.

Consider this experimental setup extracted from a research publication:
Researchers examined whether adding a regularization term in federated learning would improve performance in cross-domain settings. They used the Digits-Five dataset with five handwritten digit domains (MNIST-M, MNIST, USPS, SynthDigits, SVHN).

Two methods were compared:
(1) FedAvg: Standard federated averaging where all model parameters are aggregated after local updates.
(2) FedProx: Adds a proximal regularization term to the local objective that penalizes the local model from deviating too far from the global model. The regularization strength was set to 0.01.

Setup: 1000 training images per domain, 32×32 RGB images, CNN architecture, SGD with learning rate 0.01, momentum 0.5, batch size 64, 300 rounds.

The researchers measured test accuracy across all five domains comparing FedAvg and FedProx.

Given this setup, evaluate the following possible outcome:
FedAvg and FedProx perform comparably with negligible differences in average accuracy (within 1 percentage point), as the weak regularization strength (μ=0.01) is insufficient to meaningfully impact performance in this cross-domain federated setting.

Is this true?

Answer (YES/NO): YES